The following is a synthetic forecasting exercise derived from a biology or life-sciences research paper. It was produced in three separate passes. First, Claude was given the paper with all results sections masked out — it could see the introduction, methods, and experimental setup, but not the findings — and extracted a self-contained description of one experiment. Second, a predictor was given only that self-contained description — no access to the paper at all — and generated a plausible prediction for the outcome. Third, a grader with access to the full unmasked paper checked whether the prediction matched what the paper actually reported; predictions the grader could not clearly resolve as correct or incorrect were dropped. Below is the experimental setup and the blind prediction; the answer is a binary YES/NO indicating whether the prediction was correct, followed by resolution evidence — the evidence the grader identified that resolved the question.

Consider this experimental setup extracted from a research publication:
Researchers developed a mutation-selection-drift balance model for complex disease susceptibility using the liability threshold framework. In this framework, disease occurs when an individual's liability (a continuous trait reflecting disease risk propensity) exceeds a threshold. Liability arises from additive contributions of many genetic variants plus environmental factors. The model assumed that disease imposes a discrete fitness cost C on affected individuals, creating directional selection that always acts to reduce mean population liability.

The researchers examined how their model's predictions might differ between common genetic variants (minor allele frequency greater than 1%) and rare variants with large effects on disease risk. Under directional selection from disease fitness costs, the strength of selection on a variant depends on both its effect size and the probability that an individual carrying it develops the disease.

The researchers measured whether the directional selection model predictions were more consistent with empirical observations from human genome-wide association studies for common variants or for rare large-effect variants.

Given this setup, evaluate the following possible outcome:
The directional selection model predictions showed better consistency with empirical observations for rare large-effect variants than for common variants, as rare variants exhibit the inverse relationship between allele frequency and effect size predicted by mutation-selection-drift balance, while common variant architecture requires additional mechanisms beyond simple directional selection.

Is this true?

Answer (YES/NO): YES